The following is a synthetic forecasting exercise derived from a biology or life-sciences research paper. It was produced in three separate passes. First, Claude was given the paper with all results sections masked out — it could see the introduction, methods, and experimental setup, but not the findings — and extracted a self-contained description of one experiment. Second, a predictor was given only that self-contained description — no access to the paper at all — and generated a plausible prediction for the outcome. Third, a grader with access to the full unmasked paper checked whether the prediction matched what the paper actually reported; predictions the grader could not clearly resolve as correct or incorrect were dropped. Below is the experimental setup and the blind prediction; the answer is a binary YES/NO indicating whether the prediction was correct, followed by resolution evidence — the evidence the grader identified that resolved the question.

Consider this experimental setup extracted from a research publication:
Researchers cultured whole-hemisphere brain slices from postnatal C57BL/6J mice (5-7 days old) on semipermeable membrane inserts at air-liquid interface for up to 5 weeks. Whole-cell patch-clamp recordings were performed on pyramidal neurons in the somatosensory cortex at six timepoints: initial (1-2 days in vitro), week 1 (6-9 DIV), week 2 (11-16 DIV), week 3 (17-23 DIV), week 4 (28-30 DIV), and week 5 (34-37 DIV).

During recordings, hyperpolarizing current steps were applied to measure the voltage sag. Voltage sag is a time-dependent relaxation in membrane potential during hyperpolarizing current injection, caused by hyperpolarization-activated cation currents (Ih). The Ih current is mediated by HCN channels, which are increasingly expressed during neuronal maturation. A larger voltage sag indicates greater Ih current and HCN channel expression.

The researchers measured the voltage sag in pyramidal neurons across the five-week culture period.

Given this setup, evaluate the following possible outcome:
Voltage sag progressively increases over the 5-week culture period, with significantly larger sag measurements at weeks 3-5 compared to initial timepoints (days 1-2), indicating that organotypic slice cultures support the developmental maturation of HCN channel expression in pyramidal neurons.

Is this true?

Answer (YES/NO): NO